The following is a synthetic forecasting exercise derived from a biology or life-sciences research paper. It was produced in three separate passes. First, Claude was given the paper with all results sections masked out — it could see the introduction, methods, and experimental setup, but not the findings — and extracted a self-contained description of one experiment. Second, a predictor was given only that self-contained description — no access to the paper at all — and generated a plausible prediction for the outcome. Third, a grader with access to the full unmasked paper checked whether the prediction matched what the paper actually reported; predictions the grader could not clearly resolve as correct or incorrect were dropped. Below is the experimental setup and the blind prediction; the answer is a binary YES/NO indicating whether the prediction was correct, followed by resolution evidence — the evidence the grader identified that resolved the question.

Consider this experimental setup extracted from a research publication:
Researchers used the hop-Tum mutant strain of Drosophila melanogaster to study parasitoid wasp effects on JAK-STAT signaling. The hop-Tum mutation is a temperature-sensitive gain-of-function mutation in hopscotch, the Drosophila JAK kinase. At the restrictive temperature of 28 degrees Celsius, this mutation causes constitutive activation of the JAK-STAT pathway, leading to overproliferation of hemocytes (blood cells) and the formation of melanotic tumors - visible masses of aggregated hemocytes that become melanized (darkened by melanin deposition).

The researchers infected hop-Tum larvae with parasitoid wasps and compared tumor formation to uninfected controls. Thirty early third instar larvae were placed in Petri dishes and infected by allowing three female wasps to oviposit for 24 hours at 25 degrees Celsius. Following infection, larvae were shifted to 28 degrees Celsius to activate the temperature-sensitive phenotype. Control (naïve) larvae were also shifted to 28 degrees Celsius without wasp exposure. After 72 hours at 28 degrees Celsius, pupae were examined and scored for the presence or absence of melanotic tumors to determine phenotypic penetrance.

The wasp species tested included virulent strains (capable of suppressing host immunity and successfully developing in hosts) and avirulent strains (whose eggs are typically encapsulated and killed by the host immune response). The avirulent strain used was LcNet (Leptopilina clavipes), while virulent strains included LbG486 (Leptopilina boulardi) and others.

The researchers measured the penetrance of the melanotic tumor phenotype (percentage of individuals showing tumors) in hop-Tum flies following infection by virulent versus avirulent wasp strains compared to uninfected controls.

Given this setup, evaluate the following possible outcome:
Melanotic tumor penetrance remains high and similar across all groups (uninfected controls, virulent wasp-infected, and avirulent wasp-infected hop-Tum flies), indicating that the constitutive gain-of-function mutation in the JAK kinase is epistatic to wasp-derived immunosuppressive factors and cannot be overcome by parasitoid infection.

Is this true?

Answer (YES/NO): NO